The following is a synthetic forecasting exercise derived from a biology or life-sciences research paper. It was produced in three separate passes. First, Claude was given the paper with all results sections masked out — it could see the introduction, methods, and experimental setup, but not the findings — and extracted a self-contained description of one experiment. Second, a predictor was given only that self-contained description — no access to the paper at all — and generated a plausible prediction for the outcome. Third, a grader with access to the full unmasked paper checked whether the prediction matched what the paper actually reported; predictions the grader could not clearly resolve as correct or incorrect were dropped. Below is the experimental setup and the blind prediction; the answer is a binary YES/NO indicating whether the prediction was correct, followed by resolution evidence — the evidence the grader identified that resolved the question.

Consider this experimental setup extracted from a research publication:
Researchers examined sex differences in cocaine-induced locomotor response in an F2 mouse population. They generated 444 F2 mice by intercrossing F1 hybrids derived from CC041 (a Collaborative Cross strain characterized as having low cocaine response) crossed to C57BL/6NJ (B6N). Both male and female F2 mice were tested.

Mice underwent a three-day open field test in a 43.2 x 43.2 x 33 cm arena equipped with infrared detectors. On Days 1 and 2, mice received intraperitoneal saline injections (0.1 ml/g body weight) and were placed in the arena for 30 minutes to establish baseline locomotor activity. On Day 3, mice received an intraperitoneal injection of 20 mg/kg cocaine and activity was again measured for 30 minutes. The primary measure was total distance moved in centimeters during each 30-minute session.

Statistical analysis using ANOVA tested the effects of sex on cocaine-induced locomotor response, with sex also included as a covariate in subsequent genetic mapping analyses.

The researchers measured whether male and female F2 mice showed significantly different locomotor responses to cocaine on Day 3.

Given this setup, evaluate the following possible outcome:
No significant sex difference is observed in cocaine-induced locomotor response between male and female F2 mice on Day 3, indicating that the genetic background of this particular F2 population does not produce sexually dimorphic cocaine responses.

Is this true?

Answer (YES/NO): NO